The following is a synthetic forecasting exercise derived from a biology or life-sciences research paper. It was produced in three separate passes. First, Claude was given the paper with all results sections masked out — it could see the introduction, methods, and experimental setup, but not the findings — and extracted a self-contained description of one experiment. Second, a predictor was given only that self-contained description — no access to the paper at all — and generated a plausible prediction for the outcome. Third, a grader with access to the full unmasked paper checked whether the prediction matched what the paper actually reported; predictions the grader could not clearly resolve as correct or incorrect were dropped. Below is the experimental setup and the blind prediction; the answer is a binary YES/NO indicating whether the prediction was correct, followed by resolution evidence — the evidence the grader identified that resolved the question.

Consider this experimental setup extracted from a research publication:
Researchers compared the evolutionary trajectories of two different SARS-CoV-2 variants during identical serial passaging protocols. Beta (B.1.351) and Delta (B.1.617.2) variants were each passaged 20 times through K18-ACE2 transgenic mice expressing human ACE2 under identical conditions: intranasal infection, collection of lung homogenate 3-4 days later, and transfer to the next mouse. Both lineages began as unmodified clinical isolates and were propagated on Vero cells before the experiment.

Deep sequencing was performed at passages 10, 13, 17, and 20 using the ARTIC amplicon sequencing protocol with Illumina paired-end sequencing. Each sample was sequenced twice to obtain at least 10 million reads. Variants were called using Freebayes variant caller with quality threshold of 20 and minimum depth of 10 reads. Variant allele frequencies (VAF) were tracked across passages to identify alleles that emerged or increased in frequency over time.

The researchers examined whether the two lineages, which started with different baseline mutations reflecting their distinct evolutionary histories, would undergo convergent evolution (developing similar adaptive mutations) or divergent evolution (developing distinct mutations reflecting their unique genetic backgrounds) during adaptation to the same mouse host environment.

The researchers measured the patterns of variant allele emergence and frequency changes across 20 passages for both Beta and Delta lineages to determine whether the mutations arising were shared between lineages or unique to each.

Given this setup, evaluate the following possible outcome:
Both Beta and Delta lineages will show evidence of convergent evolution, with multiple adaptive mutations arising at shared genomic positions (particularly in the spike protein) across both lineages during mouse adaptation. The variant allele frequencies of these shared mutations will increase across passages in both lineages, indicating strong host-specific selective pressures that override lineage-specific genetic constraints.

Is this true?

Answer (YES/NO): NO